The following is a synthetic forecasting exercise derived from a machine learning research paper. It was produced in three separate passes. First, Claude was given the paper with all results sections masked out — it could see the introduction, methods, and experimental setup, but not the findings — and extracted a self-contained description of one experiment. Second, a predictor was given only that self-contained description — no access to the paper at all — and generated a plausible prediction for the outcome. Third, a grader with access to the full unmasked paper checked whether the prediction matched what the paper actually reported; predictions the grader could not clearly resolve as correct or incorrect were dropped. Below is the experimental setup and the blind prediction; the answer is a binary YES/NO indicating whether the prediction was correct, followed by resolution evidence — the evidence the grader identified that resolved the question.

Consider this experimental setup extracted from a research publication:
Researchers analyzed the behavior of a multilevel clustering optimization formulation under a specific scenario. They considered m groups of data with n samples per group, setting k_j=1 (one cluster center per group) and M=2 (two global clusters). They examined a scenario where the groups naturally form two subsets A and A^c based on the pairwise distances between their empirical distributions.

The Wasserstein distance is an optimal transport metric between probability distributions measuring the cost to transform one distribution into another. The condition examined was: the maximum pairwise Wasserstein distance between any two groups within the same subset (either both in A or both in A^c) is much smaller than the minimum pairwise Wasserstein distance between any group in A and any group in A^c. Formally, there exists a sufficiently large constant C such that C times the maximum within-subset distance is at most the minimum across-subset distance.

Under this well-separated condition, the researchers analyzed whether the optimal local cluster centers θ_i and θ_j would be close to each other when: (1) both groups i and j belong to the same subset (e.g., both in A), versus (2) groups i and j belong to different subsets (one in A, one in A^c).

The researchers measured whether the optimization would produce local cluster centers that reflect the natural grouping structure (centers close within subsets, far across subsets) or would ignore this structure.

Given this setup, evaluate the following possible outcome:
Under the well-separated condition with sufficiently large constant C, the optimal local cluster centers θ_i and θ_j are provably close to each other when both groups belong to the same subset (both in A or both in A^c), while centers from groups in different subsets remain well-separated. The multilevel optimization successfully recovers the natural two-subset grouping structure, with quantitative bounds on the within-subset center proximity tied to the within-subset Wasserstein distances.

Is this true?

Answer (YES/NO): YES